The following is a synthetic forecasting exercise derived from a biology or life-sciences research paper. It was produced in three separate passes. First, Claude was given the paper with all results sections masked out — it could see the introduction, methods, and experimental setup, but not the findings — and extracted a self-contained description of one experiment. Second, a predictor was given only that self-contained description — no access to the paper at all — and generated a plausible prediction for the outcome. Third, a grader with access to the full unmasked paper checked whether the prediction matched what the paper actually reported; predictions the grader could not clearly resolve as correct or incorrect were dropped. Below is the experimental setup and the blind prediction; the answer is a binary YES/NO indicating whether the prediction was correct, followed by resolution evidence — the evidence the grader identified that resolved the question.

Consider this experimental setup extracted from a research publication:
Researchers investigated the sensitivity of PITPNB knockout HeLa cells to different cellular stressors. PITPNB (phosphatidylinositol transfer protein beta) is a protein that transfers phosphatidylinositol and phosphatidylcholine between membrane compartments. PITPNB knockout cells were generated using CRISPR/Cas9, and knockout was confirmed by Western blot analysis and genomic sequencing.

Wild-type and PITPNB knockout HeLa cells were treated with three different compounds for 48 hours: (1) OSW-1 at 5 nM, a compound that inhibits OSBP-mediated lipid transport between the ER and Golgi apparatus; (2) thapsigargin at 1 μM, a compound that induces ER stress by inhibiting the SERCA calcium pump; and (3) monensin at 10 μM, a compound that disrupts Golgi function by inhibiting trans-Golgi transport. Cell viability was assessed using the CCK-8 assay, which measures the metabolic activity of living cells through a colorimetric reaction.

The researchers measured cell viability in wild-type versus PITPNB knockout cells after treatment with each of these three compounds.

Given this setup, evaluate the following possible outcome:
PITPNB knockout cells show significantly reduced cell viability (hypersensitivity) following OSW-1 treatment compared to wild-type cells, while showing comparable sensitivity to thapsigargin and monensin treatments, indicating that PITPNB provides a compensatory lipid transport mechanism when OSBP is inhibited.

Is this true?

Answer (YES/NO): NO